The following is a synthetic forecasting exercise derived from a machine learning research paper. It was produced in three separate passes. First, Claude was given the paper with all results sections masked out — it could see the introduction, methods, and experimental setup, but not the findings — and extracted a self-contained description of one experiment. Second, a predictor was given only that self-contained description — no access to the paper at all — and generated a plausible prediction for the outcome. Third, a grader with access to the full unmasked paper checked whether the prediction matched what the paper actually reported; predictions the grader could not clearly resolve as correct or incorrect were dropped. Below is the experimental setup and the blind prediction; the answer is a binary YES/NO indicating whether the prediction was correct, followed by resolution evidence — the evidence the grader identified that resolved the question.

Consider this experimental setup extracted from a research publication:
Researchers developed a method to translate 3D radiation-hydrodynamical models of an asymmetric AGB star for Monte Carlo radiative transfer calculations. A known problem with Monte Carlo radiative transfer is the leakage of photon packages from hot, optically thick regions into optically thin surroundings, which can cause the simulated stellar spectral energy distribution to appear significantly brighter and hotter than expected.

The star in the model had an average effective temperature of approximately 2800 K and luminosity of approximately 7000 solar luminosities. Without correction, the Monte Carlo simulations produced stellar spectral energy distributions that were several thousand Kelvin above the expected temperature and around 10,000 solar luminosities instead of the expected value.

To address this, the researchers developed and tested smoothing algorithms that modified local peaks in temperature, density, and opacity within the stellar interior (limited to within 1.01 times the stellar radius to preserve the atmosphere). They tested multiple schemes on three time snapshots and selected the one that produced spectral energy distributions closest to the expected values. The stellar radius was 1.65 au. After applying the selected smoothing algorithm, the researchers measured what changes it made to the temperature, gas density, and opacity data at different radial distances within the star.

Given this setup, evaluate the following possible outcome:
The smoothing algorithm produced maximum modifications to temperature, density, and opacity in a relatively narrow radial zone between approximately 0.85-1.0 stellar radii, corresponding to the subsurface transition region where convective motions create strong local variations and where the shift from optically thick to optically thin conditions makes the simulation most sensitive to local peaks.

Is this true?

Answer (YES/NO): NO